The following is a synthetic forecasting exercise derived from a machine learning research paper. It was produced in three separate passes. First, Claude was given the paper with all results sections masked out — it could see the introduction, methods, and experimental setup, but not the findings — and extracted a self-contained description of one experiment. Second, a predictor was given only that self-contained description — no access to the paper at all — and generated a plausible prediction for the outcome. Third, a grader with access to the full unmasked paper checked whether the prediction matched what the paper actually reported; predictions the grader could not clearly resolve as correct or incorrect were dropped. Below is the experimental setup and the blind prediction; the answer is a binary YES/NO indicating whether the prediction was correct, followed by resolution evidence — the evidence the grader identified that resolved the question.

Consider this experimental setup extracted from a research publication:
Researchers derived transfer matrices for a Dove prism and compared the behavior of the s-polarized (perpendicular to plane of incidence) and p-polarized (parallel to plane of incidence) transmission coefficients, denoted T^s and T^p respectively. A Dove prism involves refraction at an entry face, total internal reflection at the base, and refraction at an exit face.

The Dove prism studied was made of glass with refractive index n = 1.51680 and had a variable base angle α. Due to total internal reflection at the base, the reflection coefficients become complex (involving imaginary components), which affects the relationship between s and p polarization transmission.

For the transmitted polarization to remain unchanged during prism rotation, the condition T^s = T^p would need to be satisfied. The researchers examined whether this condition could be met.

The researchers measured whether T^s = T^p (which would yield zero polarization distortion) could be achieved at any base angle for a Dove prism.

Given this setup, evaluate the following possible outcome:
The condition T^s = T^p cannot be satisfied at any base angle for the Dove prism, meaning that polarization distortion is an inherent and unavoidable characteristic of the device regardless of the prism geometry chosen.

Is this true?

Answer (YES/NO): YES